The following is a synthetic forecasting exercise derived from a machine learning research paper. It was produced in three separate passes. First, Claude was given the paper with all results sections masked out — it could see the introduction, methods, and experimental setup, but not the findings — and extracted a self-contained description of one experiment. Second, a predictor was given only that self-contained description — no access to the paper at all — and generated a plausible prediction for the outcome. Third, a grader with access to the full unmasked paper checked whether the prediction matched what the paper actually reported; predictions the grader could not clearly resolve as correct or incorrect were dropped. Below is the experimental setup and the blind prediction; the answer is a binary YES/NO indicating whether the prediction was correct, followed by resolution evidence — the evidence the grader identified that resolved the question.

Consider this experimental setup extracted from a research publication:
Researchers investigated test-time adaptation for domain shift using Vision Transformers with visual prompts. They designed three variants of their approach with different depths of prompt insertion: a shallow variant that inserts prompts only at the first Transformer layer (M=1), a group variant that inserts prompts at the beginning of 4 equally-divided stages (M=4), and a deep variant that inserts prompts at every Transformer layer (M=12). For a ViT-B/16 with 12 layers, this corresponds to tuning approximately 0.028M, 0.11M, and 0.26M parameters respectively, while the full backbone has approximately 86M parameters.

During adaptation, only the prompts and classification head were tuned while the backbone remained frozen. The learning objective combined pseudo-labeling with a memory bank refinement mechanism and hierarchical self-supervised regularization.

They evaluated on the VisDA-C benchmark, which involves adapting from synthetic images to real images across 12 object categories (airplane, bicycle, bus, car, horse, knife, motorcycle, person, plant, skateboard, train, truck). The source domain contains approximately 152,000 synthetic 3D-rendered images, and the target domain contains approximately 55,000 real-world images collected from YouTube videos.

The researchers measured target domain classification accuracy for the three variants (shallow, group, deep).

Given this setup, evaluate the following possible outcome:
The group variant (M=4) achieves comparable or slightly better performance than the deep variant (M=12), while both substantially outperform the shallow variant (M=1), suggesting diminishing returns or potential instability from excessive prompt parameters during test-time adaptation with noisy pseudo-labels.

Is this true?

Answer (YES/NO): YES